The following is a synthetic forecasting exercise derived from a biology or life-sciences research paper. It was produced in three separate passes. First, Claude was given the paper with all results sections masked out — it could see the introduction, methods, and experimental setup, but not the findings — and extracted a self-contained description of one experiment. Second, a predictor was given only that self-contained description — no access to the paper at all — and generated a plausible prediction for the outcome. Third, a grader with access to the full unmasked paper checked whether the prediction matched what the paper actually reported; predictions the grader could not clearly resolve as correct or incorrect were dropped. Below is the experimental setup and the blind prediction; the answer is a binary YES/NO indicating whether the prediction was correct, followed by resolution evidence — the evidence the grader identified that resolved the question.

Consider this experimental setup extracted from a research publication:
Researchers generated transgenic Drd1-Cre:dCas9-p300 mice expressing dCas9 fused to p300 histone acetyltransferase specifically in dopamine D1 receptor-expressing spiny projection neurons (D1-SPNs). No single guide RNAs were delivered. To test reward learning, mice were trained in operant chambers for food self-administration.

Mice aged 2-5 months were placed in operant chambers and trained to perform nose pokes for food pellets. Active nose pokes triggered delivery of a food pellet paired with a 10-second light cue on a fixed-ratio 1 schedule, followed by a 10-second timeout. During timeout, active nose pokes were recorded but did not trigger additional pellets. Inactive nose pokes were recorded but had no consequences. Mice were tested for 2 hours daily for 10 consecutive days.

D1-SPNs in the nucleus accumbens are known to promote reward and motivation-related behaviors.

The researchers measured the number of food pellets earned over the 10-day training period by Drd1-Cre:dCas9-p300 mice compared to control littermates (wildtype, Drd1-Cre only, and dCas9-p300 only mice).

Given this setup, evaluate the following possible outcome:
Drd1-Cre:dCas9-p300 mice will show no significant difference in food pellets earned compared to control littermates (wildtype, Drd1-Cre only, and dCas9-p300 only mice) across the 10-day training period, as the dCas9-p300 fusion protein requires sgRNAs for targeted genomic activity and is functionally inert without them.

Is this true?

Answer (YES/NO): NO